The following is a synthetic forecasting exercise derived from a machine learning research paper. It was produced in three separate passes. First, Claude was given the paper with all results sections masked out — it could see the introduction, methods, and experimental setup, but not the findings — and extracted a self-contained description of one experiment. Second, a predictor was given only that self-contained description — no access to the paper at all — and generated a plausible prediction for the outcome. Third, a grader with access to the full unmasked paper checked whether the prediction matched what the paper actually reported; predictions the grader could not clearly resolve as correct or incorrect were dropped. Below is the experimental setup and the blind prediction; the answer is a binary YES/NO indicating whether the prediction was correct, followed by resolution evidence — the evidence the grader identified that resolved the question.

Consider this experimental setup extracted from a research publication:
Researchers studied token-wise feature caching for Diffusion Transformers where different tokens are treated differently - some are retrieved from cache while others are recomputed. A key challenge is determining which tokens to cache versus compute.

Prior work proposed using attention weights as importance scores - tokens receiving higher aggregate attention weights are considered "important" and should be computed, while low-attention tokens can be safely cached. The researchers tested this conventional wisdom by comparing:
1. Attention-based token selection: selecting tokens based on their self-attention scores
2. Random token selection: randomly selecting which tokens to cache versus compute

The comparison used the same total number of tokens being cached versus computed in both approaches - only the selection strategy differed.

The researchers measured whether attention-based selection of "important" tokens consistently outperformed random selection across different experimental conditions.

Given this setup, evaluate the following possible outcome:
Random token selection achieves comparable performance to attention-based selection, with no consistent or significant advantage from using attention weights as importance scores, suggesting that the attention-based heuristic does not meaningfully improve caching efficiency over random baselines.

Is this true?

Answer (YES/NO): YES